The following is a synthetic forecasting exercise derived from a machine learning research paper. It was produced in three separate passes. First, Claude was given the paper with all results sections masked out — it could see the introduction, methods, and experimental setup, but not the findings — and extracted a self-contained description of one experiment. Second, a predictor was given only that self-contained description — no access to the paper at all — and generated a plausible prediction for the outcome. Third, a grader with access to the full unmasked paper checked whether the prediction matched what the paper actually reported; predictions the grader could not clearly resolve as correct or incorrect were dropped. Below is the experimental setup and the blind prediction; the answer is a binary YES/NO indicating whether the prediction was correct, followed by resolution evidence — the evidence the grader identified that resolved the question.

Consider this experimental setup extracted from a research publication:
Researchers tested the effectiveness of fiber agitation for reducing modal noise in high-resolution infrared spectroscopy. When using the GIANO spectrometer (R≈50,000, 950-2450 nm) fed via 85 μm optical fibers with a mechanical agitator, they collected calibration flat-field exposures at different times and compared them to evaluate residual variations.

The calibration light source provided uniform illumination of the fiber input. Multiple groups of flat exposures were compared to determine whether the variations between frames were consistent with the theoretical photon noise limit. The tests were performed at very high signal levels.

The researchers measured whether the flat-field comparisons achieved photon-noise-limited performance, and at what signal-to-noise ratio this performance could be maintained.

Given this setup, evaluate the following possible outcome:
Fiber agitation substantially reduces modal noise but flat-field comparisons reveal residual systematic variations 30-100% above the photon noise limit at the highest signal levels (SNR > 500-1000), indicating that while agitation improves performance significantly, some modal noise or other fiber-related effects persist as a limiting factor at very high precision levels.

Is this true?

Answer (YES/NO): NO